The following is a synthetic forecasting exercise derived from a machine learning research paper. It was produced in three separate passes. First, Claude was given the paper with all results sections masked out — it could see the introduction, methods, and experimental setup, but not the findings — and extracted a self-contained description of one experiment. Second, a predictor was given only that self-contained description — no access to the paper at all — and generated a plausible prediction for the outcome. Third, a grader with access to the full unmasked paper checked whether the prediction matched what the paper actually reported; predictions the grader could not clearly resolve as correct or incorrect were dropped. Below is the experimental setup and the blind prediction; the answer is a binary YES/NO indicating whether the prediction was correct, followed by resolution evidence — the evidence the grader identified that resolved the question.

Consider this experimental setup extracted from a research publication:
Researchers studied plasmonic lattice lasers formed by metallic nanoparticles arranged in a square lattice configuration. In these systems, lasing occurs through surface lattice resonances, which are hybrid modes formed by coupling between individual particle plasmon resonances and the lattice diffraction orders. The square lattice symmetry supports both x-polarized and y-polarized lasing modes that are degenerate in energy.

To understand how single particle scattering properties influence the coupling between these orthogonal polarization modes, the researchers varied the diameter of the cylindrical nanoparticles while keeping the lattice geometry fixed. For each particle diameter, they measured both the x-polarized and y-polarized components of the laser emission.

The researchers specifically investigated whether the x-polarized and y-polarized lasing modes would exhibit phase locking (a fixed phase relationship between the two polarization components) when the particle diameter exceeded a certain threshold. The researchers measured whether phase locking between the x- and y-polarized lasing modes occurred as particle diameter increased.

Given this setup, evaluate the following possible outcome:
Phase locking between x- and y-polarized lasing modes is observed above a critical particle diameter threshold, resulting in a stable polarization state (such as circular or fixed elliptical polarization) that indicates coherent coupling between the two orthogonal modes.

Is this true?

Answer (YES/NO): NO